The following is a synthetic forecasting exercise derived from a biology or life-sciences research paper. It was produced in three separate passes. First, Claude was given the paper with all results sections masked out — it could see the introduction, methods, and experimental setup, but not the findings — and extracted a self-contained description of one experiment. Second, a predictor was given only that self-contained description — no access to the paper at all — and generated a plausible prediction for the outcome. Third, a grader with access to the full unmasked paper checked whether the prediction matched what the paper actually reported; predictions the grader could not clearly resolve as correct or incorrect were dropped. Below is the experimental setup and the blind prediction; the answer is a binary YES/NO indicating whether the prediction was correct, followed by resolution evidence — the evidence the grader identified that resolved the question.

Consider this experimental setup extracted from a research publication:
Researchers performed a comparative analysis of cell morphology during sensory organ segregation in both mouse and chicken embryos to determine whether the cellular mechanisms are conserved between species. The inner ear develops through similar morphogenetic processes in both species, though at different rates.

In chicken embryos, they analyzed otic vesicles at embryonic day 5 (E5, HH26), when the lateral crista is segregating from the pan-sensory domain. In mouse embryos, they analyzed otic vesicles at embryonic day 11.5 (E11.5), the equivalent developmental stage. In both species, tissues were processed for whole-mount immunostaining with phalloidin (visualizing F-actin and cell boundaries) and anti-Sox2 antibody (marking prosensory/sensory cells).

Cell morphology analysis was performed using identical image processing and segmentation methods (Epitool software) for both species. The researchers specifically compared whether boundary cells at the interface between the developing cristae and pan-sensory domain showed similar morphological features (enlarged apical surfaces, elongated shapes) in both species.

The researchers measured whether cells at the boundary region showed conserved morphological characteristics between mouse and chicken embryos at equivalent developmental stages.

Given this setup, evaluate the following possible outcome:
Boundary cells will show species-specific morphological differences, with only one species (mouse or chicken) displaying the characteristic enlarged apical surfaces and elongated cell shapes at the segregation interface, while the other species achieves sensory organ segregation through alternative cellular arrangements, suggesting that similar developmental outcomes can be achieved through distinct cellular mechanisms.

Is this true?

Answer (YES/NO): NO